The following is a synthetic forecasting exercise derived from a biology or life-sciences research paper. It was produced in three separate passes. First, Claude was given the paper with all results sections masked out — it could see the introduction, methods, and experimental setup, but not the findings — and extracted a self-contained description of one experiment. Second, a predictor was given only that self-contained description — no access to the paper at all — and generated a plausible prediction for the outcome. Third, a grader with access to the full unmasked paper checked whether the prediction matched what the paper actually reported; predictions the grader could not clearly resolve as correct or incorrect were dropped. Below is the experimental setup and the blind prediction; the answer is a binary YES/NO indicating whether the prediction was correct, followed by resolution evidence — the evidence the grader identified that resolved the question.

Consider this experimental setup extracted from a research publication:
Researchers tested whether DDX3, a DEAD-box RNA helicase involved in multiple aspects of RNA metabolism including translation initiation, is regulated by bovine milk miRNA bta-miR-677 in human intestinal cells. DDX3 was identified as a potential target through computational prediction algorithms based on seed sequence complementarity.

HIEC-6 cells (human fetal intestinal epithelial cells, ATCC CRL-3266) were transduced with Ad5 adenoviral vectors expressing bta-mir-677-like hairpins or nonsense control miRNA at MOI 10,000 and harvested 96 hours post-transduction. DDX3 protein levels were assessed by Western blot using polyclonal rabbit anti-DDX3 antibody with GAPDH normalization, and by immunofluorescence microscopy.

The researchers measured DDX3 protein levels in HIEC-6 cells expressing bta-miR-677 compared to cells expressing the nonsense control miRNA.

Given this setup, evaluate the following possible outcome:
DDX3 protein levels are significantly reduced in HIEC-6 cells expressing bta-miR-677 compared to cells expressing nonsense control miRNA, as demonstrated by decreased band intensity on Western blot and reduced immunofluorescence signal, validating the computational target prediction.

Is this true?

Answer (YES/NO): NO